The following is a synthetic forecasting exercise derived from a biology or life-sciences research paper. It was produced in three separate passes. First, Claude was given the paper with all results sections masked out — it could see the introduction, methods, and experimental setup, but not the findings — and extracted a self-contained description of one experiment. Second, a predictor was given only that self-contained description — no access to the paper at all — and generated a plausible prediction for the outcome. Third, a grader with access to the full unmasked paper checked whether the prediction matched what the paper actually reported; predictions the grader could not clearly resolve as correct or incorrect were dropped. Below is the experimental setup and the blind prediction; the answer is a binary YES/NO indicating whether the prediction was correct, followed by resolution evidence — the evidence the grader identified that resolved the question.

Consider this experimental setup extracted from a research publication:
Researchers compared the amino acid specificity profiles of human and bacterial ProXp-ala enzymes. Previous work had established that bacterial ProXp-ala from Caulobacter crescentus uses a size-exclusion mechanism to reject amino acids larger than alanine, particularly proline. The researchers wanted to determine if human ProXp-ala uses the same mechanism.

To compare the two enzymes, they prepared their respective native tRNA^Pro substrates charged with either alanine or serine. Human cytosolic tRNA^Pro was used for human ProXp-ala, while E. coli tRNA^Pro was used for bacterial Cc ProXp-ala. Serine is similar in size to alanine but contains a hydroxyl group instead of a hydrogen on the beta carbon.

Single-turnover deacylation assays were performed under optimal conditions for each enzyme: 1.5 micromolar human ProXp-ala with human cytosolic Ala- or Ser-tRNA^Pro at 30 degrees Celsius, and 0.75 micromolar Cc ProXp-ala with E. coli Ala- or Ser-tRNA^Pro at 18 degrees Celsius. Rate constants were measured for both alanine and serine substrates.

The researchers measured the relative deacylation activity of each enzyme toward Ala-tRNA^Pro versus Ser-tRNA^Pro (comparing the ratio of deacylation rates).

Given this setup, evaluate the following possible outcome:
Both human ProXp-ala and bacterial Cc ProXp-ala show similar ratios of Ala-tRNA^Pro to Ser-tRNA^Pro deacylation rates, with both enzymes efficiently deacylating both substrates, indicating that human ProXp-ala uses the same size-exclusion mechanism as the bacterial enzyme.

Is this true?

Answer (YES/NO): NO